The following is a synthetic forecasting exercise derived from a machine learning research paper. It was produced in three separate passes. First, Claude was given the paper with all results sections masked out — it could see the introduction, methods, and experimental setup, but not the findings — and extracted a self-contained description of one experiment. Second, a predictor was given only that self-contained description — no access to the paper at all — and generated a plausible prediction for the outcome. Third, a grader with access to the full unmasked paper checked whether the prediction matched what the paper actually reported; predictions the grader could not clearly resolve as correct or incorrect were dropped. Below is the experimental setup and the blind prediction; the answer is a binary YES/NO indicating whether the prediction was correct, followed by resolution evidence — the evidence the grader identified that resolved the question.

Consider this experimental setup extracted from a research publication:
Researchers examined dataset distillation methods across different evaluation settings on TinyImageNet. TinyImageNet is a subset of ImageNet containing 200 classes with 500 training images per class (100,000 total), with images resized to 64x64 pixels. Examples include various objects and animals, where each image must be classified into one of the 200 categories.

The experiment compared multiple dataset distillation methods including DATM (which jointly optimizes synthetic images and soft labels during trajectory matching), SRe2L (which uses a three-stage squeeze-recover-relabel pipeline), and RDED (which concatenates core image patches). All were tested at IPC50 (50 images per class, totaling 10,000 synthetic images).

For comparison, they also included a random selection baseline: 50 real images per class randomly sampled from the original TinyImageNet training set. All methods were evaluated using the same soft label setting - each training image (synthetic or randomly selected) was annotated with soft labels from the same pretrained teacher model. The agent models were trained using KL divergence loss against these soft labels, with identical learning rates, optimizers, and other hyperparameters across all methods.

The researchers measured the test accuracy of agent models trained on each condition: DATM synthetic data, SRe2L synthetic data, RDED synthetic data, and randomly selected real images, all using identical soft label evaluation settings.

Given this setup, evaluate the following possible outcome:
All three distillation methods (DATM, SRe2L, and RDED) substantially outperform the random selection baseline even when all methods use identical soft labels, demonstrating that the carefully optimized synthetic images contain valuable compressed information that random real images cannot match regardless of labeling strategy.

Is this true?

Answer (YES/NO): NO